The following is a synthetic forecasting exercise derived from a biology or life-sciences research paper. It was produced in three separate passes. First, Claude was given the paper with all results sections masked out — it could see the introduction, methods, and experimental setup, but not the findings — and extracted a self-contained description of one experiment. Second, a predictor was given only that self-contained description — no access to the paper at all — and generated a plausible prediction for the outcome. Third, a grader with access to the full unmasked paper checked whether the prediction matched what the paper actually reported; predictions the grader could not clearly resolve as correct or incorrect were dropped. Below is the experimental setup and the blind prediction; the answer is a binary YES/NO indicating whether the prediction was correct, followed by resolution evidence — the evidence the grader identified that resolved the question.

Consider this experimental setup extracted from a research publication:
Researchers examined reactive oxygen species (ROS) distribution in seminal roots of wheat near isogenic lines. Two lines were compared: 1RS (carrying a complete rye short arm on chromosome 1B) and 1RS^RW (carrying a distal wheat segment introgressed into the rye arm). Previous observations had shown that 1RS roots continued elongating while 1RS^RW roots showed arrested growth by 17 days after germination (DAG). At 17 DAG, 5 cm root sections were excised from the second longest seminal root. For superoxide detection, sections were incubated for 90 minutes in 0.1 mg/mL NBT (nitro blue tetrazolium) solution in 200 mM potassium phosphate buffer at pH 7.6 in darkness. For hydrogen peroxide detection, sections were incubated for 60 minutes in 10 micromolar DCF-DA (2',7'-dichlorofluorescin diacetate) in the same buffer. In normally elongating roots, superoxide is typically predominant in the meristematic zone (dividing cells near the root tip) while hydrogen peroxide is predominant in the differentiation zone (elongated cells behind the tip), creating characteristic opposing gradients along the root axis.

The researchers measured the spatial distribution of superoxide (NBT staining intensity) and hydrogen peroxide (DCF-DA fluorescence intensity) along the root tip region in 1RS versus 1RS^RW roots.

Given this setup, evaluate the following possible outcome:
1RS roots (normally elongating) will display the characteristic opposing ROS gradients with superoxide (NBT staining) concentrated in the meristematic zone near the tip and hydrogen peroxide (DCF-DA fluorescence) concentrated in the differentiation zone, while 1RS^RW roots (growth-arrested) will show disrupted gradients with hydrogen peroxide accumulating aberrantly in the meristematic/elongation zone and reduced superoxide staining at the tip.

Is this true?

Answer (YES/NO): NO